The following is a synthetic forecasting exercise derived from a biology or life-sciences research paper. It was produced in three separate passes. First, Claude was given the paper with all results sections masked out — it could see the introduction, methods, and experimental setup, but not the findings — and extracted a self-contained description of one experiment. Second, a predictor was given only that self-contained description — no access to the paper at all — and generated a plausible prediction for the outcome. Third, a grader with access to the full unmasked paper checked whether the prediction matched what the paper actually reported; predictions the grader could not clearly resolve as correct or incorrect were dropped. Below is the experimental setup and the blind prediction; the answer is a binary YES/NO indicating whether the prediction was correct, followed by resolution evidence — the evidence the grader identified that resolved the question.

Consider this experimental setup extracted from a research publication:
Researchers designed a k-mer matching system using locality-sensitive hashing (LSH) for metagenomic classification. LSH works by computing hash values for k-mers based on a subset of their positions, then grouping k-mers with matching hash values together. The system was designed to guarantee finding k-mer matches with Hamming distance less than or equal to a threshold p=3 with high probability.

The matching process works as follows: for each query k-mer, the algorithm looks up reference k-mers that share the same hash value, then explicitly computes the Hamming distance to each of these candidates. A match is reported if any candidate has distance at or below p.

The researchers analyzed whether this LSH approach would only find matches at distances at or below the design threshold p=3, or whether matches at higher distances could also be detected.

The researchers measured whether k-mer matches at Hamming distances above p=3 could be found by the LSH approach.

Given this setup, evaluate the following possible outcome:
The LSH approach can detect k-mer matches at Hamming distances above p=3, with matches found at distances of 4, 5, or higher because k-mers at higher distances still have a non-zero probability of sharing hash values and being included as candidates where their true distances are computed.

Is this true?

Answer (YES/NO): YES